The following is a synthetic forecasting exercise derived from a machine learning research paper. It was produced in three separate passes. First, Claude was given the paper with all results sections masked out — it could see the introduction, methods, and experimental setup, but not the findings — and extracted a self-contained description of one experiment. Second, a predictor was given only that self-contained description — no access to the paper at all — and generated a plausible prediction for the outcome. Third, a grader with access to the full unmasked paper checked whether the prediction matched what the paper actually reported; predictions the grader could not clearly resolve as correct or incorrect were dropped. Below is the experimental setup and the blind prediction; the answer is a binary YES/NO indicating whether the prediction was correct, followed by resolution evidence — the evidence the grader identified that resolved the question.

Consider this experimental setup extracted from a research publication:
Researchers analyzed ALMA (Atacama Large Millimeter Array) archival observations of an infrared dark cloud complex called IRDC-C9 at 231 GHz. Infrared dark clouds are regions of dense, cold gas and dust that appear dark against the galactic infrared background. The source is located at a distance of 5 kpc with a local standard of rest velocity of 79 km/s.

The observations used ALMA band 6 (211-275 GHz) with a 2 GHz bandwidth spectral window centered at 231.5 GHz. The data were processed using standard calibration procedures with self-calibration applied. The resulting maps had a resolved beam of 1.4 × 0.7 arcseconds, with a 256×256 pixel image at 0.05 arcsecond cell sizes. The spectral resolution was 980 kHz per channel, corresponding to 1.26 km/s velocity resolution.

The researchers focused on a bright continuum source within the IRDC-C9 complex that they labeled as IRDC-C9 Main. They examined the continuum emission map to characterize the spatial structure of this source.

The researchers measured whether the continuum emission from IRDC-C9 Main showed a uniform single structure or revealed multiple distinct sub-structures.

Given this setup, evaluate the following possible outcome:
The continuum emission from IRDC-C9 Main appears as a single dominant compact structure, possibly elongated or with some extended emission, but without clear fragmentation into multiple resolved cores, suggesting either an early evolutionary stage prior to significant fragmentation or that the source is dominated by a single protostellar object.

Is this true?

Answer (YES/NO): NO